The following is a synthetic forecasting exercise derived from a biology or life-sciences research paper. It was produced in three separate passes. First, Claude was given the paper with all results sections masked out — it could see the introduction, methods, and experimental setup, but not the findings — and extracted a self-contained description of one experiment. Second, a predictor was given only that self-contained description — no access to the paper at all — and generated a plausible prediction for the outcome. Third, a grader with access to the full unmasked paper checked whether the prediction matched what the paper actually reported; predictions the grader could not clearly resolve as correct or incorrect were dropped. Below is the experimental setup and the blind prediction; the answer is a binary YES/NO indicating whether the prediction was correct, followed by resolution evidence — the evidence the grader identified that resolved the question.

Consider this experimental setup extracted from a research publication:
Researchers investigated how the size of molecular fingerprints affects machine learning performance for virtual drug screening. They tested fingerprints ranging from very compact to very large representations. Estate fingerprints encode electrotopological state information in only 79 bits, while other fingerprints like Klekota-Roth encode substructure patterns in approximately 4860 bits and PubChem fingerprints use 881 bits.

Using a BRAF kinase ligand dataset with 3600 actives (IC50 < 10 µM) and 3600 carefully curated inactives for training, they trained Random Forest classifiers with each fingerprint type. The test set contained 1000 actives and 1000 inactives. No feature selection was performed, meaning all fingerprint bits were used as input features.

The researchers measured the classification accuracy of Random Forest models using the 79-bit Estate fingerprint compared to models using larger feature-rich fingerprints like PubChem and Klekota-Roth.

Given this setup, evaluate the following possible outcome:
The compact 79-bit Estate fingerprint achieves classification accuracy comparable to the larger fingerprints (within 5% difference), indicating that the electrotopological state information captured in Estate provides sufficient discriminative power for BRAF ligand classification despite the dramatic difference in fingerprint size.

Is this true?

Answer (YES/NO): YES